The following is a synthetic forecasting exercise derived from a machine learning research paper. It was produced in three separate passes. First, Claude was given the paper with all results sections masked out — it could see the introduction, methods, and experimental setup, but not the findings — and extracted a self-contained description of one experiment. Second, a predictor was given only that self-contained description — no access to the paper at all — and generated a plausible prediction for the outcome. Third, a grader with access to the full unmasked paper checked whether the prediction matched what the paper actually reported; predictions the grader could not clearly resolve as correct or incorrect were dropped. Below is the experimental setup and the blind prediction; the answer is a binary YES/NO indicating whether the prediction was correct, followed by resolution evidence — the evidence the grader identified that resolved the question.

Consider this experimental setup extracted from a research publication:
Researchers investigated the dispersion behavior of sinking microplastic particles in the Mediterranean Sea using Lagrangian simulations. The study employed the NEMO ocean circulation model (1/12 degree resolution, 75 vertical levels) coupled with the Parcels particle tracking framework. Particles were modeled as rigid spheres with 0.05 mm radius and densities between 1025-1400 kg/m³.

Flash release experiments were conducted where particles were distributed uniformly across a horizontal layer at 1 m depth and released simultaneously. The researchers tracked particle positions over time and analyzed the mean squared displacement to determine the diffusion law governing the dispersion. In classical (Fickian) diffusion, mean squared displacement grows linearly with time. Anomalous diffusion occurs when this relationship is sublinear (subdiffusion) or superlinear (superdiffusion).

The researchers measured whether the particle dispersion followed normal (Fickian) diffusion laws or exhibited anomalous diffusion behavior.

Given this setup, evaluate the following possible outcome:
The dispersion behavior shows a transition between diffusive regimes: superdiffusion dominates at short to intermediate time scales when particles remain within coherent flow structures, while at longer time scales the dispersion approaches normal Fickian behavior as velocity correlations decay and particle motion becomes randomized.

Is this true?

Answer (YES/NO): NO